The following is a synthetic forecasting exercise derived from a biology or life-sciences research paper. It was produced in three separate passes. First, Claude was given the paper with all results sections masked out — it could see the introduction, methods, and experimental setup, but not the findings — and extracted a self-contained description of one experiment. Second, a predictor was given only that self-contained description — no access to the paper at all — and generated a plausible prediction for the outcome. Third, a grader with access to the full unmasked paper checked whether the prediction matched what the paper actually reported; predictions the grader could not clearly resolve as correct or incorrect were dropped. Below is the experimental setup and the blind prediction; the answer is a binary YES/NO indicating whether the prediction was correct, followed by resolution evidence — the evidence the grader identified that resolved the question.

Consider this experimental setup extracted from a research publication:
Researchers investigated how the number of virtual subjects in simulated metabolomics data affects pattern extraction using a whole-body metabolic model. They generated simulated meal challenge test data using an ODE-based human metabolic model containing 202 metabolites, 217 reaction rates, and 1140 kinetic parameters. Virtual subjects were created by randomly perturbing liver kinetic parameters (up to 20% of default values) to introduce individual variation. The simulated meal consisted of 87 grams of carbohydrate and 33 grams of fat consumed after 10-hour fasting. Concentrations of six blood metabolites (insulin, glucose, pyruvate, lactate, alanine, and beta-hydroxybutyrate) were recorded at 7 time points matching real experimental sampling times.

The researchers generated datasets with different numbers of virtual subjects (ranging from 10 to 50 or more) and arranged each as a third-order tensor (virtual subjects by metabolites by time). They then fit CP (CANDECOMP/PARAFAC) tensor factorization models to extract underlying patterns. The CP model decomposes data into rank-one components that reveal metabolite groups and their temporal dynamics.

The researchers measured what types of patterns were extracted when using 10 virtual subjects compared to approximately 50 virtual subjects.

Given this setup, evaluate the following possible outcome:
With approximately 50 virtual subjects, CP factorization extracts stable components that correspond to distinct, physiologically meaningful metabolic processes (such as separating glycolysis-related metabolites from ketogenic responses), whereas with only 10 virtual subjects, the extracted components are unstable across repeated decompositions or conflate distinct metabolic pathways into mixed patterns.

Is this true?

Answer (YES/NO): NO